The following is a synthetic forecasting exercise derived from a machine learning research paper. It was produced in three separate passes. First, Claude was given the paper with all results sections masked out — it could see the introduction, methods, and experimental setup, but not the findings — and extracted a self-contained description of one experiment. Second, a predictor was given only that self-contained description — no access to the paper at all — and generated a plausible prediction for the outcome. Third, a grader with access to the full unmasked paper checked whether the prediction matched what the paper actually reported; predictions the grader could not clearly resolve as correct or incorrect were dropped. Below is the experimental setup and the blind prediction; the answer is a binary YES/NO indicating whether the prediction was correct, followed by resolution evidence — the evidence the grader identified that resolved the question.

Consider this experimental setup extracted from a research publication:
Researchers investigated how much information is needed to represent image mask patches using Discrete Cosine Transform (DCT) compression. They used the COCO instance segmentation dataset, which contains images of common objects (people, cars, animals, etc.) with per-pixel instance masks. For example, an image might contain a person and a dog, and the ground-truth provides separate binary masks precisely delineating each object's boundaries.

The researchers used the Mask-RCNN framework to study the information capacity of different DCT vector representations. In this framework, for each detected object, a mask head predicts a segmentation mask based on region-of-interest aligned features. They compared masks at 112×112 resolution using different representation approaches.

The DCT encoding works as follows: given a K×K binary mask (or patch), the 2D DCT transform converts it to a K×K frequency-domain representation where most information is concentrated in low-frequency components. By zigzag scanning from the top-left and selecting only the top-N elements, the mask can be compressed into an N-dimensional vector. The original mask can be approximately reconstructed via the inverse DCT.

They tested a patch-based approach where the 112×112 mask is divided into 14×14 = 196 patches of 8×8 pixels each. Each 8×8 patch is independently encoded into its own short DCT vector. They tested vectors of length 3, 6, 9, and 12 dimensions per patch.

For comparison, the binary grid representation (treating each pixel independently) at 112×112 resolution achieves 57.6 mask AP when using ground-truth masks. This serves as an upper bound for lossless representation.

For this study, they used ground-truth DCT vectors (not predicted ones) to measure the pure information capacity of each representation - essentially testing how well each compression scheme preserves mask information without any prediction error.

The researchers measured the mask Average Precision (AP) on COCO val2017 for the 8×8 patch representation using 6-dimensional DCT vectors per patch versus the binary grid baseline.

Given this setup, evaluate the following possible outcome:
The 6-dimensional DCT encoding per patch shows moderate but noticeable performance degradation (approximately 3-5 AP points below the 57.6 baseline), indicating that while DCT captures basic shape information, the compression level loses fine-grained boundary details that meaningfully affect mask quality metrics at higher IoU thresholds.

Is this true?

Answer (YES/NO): NO